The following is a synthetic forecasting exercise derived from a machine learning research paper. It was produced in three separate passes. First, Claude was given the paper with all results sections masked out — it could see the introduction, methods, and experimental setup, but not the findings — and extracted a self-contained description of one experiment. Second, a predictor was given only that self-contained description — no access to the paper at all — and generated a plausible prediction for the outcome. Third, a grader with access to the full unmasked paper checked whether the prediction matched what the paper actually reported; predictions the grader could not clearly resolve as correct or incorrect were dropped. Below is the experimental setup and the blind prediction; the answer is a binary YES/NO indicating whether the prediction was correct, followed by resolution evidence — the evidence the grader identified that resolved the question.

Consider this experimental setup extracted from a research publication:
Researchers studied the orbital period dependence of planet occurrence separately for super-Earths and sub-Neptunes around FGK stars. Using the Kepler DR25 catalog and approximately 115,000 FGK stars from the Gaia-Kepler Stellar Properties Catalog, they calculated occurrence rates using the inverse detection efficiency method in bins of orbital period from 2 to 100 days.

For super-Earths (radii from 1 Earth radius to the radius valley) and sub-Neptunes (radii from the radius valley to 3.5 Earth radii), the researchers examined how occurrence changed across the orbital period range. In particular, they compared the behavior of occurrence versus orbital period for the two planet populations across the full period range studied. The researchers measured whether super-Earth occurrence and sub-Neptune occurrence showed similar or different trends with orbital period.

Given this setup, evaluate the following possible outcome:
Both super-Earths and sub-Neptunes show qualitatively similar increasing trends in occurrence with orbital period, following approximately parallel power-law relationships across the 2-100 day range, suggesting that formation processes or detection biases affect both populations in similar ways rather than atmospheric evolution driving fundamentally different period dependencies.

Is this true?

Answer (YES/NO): NO